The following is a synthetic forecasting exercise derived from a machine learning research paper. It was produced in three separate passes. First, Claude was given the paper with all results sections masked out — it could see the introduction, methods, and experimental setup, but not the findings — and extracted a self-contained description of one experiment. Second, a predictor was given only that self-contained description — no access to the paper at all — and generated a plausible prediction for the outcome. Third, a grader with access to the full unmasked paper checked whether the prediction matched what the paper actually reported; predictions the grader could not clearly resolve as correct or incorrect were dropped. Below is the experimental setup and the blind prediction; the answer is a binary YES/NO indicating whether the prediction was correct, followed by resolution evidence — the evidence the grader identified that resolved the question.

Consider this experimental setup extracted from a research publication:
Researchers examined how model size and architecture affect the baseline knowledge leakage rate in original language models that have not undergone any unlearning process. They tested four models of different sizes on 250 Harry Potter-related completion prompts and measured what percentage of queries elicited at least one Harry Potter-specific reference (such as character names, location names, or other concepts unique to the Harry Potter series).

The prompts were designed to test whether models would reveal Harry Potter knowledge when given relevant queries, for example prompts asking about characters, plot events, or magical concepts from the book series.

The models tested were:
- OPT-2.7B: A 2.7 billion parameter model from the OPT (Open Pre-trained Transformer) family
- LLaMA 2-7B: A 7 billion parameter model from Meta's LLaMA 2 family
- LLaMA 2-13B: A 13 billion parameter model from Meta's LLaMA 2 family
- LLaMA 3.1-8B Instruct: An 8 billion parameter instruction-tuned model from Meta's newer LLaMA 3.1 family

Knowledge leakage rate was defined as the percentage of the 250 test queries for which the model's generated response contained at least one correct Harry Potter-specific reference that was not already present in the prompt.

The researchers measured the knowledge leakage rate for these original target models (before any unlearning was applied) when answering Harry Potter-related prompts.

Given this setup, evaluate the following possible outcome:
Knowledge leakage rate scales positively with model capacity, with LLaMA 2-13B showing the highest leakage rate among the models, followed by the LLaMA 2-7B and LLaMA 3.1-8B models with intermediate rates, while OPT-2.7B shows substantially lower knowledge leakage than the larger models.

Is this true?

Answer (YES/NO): NO